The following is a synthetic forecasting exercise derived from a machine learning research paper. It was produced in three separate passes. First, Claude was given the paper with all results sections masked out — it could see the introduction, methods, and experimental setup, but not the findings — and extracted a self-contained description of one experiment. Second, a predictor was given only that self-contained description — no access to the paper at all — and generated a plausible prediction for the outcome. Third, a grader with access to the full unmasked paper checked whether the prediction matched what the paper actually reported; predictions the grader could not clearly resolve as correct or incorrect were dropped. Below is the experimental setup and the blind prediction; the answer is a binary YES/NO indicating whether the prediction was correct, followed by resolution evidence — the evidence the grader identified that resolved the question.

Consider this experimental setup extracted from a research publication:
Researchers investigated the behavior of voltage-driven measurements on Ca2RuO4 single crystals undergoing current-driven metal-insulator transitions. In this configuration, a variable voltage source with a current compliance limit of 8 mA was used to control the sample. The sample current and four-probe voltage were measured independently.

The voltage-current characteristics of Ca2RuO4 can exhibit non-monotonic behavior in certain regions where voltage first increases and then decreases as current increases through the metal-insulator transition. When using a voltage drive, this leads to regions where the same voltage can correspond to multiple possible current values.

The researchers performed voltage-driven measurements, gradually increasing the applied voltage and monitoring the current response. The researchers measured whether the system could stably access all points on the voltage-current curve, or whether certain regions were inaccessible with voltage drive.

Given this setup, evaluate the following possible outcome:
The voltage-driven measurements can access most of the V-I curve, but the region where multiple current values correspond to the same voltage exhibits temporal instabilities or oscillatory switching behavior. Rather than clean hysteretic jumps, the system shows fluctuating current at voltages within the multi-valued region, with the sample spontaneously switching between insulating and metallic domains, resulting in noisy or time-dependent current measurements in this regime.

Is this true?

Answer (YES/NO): NO